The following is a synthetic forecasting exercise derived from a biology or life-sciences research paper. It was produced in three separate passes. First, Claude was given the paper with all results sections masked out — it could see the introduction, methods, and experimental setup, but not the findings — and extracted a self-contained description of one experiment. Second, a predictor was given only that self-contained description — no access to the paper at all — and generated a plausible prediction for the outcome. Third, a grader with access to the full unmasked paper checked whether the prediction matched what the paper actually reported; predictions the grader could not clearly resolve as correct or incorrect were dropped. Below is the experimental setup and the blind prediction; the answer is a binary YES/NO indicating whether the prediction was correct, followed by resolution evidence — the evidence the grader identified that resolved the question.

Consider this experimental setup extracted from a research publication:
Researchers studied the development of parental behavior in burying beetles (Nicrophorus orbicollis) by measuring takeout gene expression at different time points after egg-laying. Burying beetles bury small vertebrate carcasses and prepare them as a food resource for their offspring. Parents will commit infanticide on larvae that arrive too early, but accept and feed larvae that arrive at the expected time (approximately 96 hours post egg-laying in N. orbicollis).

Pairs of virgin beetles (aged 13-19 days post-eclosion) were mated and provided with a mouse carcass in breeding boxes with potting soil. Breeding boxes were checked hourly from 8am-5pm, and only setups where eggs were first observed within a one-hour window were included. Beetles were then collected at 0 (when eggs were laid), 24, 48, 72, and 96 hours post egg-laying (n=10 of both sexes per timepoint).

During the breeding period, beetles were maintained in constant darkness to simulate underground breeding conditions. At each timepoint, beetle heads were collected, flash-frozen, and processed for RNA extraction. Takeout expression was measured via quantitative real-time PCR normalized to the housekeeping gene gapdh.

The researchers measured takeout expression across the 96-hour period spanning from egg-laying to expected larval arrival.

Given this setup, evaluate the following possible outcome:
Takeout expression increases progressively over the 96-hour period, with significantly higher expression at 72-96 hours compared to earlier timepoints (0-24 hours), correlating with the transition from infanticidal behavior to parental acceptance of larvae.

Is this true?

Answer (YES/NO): NO